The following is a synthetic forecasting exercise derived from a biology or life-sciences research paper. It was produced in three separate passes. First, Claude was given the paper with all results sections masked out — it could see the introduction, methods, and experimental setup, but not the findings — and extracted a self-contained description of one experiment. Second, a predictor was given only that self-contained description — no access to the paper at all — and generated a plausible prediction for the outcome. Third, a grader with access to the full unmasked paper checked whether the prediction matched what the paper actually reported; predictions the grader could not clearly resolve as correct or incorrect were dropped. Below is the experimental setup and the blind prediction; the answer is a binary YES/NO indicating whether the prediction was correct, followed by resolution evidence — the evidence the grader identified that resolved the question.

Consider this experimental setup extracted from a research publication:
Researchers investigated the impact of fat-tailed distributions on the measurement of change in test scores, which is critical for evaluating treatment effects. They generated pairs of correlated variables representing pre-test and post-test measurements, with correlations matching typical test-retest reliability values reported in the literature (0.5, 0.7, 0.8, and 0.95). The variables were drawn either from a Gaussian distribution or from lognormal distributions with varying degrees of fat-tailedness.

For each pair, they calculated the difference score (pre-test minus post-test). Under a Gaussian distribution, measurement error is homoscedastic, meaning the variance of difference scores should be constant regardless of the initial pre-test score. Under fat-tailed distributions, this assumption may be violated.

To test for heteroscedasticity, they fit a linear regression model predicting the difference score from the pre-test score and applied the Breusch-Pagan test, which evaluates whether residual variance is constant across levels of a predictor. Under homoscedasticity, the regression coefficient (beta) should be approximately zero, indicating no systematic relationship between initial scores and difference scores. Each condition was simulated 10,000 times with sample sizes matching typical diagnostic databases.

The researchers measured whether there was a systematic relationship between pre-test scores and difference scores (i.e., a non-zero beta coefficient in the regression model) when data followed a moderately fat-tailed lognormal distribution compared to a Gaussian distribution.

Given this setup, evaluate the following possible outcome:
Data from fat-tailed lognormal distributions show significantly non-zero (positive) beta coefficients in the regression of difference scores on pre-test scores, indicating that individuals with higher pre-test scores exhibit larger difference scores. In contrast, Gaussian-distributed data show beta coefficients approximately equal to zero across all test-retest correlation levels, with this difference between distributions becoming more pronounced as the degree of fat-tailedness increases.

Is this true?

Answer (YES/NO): YES